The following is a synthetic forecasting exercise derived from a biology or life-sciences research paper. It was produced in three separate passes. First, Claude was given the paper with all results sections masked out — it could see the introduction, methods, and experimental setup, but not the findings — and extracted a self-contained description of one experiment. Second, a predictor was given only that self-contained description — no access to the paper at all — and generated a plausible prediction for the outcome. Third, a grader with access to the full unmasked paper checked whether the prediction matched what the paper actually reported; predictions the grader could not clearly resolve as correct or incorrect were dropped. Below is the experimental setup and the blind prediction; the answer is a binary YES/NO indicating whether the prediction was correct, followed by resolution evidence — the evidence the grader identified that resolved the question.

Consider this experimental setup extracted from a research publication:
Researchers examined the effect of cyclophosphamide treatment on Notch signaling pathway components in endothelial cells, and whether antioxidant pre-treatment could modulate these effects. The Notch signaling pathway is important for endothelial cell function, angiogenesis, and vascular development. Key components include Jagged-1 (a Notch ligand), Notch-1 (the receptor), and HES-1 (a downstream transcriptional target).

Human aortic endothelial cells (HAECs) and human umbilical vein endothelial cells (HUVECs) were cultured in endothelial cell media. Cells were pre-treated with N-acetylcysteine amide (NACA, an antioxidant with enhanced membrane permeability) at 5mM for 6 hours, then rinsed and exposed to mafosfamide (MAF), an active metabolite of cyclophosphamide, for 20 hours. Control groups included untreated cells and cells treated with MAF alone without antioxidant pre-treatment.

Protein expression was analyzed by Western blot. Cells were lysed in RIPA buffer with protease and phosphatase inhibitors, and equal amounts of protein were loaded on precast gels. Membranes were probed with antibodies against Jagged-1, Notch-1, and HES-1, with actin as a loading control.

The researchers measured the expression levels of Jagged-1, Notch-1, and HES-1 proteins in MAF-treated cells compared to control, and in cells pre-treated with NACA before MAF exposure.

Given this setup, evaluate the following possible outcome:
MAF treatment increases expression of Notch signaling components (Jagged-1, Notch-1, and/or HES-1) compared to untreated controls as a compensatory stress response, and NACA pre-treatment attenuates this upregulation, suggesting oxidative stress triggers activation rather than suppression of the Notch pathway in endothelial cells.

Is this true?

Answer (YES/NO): NO